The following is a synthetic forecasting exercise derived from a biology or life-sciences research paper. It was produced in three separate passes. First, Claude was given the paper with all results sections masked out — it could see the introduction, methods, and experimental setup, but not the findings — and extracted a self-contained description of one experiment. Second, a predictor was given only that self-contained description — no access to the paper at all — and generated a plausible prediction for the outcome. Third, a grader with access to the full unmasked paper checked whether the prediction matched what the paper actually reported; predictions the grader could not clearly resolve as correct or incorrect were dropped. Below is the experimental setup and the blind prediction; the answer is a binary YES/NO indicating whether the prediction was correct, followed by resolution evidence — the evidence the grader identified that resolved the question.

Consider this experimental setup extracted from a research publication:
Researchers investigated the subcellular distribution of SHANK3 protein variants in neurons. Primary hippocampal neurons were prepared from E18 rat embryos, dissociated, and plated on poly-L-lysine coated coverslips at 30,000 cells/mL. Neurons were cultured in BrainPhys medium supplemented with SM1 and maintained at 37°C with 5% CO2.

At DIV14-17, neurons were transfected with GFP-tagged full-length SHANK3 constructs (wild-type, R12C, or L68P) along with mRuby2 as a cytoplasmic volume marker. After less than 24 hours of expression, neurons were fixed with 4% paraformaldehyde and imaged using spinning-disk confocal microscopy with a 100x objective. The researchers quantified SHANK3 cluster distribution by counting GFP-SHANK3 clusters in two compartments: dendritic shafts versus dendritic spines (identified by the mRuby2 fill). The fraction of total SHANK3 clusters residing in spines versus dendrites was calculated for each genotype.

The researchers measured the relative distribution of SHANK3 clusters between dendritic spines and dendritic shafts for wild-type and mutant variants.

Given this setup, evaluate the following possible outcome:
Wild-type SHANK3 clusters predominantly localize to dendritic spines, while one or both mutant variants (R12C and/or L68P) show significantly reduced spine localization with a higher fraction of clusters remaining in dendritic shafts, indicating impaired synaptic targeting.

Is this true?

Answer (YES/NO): YES